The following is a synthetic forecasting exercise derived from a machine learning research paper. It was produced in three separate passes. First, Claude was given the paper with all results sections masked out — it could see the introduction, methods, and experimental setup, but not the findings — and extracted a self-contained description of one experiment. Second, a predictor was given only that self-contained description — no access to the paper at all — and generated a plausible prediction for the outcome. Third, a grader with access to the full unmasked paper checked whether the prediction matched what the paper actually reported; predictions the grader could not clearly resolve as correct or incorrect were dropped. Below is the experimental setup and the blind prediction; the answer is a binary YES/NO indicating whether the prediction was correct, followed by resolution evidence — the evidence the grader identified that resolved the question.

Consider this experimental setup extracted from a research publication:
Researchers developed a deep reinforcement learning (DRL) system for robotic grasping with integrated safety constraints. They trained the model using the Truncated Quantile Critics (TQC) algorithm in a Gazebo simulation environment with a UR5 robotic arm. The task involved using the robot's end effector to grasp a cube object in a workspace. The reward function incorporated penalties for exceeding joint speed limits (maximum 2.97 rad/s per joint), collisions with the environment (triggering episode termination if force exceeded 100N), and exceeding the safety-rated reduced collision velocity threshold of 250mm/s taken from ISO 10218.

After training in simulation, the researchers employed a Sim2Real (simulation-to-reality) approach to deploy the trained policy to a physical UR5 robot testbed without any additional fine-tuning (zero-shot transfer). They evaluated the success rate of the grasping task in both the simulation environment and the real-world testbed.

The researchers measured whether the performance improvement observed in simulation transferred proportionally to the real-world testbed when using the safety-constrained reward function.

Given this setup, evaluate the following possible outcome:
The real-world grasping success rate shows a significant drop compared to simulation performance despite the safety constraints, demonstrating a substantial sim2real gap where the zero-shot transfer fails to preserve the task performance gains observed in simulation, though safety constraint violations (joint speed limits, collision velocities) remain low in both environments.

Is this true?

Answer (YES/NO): NO